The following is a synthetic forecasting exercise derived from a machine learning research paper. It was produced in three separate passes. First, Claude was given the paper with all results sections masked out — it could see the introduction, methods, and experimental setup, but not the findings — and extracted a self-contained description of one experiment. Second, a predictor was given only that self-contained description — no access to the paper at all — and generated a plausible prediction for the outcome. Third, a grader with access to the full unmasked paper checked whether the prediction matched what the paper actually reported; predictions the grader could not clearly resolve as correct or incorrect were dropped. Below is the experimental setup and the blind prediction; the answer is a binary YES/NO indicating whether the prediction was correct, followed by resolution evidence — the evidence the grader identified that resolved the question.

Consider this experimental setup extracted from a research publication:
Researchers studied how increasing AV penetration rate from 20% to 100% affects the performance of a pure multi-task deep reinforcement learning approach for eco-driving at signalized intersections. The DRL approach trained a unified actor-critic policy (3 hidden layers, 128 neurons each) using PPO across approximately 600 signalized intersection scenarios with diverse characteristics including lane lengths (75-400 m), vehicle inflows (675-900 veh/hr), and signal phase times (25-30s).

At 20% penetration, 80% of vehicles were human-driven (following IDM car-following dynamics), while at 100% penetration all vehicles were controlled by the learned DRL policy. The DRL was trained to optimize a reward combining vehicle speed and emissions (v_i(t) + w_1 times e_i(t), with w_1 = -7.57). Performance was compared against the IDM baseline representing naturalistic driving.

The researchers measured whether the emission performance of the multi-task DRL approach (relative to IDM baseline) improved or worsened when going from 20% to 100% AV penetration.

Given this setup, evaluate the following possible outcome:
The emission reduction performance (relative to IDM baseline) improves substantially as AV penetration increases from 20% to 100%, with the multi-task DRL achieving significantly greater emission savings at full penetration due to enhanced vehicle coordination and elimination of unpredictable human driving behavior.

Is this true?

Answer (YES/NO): NO